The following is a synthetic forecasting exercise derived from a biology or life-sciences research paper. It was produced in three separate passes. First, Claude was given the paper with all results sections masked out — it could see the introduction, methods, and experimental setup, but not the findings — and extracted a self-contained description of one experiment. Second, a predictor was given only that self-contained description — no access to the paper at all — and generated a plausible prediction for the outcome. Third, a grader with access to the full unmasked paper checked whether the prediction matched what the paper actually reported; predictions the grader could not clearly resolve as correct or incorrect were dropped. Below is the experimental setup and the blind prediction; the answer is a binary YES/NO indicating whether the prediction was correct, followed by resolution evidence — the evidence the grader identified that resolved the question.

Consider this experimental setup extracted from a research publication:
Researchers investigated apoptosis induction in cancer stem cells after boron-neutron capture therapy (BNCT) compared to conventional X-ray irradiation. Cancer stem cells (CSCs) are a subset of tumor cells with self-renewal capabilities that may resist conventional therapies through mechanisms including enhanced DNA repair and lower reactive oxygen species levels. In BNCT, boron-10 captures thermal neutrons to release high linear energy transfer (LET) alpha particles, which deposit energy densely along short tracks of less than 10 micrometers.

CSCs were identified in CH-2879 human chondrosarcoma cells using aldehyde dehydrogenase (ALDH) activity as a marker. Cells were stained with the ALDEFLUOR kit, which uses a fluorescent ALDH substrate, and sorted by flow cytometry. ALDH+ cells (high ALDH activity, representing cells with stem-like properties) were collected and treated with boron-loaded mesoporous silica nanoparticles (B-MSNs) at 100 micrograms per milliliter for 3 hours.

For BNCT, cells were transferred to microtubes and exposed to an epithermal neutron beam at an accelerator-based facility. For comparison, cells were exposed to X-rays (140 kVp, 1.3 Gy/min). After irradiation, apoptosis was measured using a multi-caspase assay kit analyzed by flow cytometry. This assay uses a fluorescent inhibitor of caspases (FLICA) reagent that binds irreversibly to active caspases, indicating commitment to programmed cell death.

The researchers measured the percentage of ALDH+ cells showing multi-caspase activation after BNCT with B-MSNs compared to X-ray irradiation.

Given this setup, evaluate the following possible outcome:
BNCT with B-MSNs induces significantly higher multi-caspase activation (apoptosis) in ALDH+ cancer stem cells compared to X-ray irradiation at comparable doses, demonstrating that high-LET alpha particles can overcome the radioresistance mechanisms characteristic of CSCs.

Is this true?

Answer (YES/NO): NO